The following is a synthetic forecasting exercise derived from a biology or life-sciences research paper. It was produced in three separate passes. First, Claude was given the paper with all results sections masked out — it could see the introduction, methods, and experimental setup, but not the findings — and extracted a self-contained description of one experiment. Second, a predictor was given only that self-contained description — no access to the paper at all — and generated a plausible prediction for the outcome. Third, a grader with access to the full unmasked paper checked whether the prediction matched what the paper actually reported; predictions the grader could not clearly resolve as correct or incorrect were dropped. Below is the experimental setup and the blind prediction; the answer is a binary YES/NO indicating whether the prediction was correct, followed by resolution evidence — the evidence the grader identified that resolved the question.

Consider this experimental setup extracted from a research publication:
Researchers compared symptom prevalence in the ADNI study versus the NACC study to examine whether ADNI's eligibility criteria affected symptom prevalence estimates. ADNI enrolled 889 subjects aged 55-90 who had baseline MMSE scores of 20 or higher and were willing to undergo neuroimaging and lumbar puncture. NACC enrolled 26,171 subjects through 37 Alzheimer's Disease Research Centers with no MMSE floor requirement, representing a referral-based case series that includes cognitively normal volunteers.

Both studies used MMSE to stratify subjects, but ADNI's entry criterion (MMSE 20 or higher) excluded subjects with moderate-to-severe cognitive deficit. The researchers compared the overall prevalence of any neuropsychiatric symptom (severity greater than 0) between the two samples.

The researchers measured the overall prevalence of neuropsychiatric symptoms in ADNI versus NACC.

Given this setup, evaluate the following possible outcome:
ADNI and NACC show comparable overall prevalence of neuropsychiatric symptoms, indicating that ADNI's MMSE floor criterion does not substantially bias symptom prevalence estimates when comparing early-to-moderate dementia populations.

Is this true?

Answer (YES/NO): YES